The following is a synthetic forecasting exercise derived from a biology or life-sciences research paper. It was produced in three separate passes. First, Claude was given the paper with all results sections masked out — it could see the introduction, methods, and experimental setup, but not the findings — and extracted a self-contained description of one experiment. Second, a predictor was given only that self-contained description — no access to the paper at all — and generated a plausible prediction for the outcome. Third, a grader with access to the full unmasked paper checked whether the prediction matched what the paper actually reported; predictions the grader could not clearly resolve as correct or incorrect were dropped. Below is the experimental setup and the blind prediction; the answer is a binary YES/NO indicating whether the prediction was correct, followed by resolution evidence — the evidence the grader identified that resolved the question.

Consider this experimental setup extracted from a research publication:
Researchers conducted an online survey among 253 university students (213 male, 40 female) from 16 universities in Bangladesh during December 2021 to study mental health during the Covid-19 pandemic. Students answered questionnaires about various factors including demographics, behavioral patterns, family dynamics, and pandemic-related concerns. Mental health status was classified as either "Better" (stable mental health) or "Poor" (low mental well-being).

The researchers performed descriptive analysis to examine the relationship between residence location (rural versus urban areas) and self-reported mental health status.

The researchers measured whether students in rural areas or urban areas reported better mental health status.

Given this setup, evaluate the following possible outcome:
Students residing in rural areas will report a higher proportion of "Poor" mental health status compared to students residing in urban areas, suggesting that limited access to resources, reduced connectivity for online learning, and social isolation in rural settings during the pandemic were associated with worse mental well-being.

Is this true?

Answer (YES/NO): NO